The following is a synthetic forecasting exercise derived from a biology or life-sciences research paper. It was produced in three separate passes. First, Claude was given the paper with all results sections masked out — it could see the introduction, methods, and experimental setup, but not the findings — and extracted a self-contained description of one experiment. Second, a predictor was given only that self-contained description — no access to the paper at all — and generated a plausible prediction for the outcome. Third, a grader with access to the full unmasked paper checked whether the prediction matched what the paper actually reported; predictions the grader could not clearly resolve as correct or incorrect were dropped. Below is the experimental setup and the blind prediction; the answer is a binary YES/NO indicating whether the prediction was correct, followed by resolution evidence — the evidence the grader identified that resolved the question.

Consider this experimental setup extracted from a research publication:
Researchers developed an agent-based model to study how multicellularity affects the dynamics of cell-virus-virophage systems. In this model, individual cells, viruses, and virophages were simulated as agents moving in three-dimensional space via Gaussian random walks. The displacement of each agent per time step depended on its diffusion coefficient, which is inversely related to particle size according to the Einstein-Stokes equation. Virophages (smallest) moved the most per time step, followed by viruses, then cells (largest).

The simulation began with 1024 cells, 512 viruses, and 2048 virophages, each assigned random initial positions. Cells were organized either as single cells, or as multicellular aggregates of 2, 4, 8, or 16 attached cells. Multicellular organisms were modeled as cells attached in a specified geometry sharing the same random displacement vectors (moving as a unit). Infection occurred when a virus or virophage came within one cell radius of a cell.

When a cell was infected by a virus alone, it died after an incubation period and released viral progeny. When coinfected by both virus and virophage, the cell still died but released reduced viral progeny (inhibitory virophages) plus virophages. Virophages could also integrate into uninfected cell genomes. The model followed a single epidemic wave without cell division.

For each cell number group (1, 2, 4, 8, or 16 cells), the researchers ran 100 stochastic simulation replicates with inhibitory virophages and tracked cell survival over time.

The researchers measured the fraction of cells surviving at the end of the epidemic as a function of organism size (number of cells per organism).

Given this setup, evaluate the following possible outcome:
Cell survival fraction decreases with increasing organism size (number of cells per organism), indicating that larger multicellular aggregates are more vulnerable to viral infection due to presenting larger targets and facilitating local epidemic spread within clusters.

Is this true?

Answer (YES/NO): NO